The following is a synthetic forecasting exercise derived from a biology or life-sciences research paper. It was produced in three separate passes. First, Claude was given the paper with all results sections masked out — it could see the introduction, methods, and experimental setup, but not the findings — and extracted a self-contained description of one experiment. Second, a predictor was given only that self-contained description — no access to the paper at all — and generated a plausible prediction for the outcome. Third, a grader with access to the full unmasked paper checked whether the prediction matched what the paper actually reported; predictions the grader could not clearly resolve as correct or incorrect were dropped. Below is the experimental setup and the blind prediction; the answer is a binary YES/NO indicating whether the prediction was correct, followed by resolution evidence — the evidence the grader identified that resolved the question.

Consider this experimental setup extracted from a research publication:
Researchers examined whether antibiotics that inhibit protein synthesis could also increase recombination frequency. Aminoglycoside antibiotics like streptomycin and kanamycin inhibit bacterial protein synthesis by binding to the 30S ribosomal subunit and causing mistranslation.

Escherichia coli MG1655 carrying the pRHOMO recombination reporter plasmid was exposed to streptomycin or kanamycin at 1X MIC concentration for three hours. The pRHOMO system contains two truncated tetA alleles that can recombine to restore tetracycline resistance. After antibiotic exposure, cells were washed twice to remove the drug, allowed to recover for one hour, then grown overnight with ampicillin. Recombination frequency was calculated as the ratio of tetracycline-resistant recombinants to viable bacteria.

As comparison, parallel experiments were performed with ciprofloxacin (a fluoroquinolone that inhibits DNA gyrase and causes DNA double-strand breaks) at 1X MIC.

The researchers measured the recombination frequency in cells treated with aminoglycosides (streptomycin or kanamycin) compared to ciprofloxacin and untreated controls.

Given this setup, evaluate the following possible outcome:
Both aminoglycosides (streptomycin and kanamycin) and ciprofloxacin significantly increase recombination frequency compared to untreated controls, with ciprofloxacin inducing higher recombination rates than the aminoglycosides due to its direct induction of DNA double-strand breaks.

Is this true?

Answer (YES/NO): NO